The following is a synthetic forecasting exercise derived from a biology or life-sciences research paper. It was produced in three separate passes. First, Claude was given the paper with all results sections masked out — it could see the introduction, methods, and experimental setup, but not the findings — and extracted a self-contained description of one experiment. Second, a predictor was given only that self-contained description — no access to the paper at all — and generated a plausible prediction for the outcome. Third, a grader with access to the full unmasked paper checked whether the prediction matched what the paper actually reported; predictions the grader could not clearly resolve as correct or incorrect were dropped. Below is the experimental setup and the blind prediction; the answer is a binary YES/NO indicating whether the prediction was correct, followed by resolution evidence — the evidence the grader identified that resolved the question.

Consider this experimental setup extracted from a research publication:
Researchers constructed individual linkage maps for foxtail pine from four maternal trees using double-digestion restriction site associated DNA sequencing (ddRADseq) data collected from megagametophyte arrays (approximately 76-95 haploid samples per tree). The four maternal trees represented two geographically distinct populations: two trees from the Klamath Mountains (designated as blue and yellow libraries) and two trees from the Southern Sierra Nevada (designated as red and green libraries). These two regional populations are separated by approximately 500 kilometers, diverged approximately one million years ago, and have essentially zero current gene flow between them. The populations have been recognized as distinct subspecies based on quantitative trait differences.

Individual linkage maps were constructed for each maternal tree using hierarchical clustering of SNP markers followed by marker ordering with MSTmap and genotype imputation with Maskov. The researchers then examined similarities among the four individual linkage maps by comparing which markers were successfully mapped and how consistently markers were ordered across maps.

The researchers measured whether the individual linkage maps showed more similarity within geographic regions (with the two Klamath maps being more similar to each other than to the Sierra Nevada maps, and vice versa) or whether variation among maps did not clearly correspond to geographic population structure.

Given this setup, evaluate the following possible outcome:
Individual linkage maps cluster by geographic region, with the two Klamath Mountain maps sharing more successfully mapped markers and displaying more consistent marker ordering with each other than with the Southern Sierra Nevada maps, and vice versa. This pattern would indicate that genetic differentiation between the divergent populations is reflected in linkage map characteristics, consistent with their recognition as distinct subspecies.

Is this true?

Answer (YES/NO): NO